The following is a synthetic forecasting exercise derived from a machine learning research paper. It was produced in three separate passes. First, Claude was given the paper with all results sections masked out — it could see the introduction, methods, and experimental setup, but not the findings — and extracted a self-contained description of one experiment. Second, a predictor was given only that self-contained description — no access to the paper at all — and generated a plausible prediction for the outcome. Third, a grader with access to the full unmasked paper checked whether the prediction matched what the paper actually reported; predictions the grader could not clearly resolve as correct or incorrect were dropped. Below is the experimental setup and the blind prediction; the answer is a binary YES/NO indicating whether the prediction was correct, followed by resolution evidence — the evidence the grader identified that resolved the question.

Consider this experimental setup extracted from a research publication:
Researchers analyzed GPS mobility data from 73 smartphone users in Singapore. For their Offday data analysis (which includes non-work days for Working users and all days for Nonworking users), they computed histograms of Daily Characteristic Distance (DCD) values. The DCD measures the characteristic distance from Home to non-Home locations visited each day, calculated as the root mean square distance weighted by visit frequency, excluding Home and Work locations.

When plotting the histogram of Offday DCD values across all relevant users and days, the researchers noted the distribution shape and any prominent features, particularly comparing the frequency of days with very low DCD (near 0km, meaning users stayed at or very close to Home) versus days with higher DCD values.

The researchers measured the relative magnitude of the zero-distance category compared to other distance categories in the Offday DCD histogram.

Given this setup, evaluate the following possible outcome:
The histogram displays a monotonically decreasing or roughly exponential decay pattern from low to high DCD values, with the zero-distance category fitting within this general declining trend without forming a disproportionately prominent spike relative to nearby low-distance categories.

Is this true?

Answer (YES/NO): NO